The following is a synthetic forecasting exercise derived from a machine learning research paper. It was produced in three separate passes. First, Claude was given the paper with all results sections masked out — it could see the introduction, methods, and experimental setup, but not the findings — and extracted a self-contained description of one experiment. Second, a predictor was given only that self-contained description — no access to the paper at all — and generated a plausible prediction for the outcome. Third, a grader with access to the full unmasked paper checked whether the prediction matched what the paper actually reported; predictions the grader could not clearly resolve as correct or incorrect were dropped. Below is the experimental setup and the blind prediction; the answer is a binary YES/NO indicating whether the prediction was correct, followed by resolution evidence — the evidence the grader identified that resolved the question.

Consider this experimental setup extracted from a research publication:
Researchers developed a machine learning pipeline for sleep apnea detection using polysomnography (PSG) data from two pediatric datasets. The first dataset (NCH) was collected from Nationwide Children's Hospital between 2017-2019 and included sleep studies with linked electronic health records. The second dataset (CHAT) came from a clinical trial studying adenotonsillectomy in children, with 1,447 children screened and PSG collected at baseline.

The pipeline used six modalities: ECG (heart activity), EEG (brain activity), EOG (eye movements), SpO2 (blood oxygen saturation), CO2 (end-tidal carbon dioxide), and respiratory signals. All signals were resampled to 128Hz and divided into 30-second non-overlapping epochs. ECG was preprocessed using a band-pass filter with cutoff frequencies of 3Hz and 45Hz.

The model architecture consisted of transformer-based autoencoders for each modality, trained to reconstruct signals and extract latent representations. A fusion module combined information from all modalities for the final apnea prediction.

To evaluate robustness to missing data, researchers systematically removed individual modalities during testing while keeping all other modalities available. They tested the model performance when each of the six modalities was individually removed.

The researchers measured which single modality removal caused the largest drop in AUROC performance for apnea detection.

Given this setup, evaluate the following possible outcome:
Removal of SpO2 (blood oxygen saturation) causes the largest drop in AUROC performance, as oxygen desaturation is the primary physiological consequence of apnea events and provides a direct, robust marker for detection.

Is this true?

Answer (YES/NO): NO